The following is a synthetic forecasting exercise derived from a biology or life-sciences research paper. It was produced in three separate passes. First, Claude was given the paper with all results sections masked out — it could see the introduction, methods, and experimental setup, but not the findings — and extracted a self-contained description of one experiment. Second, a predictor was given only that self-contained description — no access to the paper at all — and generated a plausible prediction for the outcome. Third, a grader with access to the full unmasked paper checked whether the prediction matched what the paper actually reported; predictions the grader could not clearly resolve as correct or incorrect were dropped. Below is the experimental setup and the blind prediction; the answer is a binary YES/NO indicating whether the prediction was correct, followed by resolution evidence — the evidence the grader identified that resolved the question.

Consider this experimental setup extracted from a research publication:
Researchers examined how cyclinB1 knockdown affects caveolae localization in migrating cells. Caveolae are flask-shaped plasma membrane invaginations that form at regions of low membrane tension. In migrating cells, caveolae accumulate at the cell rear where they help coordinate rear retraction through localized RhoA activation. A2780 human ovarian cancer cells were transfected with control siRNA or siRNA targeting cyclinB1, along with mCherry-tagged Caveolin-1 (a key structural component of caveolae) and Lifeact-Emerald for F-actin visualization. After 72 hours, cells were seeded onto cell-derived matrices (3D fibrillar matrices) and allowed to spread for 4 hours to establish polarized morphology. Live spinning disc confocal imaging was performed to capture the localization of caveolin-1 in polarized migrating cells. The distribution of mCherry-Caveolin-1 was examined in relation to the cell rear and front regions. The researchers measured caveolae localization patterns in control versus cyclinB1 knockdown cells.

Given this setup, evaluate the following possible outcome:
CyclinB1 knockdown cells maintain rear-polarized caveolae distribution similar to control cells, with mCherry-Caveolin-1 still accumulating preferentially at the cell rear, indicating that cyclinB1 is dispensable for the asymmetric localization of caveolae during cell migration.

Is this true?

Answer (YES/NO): NO